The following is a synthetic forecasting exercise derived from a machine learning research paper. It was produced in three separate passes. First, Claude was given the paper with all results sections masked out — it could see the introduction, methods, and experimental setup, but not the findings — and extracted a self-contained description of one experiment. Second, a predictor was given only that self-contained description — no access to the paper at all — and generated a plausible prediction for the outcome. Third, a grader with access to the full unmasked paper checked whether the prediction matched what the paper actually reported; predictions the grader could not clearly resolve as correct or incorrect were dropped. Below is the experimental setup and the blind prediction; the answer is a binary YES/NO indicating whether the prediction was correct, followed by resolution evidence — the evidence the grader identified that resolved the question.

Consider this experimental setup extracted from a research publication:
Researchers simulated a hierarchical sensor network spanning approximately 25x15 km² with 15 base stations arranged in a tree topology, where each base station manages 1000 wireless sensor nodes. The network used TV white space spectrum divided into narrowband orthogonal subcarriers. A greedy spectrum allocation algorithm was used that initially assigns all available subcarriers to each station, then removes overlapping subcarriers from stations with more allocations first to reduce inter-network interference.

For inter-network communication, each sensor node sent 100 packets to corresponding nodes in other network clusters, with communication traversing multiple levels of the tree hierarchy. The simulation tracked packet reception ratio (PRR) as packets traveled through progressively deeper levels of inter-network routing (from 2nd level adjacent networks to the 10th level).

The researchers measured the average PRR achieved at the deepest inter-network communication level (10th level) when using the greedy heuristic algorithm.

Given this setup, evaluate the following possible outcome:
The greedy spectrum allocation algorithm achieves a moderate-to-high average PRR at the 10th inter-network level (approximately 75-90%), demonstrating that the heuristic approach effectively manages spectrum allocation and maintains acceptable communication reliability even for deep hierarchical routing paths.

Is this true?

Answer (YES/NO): NO